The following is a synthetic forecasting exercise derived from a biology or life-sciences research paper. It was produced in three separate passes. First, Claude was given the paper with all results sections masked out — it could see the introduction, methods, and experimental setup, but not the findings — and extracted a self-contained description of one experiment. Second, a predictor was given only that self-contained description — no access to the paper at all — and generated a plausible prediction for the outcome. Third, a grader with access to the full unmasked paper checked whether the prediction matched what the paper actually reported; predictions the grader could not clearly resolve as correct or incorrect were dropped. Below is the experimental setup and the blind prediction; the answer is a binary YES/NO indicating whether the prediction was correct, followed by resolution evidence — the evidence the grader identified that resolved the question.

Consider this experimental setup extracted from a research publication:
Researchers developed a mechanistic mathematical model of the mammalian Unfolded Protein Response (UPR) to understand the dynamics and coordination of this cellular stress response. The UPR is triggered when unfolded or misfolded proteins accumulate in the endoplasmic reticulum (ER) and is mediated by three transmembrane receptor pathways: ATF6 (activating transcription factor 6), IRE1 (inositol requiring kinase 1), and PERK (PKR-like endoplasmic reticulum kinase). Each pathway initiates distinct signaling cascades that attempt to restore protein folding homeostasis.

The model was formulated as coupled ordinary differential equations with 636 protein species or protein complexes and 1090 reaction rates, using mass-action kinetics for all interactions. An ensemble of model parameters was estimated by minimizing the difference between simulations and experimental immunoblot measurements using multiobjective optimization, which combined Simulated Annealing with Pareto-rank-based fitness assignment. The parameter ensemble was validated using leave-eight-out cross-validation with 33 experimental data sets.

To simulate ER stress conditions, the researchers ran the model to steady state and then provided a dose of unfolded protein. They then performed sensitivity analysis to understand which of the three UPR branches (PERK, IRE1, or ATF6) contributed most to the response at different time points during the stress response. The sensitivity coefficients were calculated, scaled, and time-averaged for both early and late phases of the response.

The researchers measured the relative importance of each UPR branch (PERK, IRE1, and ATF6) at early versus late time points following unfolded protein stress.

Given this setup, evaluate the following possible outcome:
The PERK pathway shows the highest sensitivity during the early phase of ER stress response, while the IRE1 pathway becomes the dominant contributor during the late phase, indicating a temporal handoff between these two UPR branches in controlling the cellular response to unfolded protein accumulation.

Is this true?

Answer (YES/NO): NO